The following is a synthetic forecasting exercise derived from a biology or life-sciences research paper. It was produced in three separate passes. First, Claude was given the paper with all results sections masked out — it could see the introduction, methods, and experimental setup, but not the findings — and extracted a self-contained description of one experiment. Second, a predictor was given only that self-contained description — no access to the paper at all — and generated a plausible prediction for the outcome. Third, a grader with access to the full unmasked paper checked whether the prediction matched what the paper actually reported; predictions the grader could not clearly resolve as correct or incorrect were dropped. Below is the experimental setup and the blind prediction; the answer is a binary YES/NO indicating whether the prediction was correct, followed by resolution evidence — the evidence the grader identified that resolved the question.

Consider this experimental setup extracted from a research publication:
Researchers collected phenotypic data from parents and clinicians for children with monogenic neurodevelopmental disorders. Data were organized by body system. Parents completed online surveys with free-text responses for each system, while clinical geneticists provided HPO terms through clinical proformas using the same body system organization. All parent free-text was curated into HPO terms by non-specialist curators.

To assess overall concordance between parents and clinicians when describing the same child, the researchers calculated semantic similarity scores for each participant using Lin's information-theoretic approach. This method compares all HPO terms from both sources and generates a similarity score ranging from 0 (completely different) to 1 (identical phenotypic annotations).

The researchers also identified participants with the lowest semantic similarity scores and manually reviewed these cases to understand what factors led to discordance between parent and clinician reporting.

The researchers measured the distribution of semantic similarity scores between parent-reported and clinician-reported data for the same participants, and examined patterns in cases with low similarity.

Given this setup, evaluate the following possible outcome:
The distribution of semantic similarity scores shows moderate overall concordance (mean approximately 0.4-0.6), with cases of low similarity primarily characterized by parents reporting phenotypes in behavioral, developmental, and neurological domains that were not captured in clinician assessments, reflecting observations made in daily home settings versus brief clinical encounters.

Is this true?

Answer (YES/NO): NO